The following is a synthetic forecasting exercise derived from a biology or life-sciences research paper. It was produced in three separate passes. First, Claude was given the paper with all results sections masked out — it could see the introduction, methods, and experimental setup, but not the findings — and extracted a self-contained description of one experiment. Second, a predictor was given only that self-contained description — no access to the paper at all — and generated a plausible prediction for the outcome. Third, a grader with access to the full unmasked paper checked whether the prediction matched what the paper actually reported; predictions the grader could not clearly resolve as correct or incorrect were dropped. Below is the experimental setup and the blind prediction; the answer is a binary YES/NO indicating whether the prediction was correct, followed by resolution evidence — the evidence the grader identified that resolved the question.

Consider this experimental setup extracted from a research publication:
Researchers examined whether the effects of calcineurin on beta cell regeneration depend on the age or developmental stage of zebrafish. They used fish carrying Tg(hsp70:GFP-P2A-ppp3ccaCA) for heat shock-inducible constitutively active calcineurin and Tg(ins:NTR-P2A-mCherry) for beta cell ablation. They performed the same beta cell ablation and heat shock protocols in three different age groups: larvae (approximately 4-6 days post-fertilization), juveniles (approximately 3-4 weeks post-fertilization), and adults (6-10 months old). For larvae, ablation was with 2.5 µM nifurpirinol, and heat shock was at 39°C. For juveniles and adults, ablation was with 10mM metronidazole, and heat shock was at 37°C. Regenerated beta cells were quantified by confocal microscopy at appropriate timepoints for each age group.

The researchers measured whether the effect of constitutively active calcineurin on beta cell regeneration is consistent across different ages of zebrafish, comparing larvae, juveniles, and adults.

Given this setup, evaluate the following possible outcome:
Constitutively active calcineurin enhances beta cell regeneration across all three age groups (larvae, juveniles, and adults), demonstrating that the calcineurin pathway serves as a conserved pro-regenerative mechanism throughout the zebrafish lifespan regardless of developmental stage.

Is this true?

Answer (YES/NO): NO